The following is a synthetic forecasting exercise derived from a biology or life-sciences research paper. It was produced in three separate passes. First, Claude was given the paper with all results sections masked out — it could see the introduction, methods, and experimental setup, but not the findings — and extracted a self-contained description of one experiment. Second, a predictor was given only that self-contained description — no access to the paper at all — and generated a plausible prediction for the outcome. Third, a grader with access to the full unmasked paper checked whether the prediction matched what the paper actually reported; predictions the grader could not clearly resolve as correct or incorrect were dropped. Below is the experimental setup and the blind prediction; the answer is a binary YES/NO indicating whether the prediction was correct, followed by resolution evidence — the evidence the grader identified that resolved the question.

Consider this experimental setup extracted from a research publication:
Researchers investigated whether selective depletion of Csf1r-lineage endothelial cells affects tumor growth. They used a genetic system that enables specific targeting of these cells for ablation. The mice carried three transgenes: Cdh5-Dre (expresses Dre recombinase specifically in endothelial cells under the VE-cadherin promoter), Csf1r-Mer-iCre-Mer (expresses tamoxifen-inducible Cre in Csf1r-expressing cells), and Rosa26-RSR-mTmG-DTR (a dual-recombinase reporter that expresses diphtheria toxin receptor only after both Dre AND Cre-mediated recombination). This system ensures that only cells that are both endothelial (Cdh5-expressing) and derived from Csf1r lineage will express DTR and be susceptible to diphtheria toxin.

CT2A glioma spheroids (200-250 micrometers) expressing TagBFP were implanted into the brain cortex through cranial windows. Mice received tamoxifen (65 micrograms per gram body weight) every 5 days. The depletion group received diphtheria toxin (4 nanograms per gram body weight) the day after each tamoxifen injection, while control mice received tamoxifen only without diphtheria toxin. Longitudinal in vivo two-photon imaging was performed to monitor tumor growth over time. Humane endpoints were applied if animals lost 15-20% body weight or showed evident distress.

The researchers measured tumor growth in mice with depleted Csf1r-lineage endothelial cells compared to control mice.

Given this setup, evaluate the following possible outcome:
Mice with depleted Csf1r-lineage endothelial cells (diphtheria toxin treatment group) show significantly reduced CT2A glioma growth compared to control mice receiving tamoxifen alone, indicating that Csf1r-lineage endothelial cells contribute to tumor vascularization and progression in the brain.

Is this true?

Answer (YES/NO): YES